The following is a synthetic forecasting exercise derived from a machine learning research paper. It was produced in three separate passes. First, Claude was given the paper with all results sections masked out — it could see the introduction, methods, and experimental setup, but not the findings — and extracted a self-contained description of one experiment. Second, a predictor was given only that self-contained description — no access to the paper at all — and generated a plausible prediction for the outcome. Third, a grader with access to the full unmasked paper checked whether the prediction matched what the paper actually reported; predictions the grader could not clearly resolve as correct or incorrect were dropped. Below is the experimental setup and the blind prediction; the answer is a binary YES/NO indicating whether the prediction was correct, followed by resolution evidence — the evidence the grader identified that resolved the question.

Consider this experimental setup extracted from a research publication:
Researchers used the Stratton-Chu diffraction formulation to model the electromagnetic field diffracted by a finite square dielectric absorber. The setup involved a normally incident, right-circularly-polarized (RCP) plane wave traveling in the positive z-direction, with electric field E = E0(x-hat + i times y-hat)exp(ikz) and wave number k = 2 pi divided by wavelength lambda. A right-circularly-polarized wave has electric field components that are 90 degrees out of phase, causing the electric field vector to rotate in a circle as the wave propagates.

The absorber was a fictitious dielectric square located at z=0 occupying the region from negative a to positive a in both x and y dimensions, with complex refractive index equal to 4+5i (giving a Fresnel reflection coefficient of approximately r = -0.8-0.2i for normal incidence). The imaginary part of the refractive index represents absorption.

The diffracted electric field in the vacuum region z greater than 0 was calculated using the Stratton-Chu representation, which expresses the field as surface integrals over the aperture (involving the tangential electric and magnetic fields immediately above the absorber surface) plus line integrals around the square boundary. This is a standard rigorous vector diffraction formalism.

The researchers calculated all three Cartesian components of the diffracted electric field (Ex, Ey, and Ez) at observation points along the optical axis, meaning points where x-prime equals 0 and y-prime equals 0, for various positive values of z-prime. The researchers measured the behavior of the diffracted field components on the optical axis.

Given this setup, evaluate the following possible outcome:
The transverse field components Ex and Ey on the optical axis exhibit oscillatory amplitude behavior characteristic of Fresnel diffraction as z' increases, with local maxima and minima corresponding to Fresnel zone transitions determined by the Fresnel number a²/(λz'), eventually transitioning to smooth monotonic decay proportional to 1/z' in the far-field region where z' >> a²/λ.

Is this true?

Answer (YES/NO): NO